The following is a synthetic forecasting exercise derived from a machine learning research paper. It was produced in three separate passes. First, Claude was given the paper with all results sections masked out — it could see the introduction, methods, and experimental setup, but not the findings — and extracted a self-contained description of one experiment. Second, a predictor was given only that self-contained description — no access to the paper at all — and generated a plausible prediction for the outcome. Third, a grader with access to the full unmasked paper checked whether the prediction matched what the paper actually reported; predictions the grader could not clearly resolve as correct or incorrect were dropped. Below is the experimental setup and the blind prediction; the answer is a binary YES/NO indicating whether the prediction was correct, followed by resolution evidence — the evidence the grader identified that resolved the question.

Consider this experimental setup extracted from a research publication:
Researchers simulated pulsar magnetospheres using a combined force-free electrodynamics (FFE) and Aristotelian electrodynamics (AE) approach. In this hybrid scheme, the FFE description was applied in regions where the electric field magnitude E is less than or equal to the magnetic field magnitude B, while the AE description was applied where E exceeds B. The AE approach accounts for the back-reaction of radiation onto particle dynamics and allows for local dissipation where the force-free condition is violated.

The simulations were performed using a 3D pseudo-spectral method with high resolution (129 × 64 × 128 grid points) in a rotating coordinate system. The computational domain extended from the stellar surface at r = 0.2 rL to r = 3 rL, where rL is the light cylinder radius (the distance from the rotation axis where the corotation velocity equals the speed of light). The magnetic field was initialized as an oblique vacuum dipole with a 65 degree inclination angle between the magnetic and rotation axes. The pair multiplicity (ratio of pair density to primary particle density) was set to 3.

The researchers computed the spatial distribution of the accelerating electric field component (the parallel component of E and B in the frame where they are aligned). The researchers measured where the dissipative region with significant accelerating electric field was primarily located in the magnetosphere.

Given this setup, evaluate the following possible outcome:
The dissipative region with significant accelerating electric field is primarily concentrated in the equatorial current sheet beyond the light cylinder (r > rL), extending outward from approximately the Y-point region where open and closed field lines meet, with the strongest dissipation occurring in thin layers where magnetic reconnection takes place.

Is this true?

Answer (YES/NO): NO